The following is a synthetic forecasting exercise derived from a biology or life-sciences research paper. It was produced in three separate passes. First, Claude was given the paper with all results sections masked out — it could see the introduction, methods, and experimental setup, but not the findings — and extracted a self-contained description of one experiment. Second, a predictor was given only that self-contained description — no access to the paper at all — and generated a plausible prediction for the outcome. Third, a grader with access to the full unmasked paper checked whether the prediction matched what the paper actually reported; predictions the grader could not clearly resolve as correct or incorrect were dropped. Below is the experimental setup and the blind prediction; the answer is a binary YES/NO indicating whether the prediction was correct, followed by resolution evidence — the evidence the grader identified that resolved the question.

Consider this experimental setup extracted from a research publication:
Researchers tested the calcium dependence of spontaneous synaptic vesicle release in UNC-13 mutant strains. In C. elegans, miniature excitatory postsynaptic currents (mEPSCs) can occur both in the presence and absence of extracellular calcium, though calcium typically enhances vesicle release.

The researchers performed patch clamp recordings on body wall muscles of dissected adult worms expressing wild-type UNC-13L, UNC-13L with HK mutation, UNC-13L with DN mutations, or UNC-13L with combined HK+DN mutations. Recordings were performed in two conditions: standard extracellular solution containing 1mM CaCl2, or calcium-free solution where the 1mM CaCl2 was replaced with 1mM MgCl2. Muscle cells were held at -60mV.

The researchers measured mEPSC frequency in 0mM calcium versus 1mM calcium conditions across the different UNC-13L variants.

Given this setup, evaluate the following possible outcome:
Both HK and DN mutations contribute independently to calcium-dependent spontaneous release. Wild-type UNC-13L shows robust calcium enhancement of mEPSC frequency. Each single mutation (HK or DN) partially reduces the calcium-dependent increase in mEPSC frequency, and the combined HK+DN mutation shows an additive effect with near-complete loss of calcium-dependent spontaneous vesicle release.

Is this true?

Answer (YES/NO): NO